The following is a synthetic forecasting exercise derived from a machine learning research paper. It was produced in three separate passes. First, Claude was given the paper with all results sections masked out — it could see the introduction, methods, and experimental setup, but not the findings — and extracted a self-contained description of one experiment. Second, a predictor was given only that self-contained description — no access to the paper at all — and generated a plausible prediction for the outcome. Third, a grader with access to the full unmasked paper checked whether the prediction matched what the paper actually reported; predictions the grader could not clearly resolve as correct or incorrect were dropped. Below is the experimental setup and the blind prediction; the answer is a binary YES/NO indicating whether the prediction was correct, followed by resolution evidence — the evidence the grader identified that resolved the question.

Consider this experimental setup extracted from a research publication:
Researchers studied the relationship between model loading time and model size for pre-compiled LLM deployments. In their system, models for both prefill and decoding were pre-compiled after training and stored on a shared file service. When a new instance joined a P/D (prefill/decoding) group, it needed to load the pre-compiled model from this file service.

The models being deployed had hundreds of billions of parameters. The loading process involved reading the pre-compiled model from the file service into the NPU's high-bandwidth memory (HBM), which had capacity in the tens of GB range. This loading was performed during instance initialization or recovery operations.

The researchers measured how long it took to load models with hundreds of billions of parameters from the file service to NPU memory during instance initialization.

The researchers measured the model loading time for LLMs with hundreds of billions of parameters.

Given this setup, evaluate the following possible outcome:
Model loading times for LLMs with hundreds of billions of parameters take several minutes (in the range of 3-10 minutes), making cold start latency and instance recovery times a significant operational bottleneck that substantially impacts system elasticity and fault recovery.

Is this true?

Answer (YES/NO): NO